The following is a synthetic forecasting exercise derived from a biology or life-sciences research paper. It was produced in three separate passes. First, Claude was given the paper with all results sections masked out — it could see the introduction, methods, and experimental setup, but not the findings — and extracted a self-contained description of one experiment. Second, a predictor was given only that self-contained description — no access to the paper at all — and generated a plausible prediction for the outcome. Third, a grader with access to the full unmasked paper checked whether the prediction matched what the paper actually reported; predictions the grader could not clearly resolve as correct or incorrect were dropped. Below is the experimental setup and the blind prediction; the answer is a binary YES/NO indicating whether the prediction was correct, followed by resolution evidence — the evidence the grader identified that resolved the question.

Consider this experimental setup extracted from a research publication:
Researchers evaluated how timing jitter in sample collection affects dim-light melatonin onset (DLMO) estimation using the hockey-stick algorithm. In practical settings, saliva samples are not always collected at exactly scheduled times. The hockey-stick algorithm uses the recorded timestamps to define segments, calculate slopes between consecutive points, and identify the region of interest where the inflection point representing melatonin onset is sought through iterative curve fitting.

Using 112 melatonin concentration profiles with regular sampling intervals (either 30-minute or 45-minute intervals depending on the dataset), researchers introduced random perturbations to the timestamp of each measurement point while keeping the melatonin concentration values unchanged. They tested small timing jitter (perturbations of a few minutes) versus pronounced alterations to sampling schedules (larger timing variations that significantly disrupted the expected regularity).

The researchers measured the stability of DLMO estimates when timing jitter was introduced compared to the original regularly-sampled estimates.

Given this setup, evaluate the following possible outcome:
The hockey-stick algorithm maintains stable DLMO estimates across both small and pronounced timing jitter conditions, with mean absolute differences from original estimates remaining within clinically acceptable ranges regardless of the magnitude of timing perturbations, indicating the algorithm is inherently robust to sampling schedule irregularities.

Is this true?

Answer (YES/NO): NO